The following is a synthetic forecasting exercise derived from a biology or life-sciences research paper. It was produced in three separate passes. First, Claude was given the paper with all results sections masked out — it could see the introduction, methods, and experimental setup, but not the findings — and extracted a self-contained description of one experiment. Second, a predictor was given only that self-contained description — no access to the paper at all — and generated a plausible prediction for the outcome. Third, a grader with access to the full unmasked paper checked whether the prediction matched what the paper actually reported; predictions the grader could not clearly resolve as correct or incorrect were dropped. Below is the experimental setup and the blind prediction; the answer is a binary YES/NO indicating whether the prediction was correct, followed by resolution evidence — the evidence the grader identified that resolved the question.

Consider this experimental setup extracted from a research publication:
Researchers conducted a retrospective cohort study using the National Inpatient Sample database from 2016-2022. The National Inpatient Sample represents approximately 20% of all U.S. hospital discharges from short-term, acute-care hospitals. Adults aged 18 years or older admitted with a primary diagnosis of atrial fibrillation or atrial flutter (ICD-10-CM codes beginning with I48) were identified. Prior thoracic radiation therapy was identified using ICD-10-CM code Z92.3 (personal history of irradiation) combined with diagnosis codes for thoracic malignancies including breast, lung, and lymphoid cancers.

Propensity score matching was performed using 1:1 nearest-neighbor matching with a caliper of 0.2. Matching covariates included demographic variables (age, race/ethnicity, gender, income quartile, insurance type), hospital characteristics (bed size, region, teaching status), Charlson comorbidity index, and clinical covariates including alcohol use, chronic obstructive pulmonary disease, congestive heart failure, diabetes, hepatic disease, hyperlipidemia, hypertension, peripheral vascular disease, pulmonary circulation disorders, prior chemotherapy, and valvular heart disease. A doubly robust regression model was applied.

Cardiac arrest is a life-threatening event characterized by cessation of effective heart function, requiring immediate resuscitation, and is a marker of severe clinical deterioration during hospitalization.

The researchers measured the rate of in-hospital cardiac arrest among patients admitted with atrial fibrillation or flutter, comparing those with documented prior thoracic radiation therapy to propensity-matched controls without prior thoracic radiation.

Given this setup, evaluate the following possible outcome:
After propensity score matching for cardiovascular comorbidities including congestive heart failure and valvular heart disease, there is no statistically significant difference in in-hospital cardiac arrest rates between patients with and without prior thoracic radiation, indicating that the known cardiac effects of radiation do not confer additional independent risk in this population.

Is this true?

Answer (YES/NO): YES